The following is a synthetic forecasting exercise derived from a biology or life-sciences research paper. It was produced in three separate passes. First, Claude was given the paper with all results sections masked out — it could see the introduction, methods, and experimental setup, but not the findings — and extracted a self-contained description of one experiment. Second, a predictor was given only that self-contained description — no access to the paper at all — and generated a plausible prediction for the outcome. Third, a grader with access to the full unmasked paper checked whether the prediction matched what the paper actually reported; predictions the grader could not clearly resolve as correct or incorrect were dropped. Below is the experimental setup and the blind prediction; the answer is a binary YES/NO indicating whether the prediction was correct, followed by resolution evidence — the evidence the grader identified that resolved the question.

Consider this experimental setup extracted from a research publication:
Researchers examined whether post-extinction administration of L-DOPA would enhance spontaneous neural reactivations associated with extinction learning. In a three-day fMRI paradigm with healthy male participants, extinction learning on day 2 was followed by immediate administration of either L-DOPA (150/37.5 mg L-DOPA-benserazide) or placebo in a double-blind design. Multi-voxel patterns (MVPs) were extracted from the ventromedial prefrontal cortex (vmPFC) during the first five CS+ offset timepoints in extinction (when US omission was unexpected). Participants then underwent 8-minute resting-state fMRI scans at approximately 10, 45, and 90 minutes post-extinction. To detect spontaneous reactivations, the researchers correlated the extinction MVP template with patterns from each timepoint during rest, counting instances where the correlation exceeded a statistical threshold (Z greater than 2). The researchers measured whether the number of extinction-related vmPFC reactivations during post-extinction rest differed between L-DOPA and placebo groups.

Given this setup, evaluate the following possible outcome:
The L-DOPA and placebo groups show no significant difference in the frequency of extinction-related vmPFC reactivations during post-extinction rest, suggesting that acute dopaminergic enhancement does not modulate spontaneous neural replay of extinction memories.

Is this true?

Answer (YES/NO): YES